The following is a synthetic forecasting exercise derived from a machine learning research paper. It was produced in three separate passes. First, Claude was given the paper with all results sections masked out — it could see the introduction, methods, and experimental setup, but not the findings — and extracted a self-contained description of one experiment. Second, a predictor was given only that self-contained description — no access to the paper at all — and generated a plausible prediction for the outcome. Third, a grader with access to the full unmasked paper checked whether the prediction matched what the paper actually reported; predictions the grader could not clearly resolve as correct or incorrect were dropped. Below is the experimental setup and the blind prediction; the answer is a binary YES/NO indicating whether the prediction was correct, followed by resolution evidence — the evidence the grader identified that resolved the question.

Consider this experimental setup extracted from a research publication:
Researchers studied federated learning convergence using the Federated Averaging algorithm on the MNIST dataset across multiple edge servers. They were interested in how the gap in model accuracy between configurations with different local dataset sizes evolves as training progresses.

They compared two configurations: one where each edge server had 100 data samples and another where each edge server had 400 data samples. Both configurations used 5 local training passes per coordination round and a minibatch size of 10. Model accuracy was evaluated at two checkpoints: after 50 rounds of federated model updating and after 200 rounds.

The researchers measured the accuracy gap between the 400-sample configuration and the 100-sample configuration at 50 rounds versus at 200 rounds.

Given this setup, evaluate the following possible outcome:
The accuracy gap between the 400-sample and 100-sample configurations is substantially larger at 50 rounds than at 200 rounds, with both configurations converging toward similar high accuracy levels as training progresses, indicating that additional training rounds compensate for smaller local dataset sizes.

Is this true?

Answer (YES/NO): YES